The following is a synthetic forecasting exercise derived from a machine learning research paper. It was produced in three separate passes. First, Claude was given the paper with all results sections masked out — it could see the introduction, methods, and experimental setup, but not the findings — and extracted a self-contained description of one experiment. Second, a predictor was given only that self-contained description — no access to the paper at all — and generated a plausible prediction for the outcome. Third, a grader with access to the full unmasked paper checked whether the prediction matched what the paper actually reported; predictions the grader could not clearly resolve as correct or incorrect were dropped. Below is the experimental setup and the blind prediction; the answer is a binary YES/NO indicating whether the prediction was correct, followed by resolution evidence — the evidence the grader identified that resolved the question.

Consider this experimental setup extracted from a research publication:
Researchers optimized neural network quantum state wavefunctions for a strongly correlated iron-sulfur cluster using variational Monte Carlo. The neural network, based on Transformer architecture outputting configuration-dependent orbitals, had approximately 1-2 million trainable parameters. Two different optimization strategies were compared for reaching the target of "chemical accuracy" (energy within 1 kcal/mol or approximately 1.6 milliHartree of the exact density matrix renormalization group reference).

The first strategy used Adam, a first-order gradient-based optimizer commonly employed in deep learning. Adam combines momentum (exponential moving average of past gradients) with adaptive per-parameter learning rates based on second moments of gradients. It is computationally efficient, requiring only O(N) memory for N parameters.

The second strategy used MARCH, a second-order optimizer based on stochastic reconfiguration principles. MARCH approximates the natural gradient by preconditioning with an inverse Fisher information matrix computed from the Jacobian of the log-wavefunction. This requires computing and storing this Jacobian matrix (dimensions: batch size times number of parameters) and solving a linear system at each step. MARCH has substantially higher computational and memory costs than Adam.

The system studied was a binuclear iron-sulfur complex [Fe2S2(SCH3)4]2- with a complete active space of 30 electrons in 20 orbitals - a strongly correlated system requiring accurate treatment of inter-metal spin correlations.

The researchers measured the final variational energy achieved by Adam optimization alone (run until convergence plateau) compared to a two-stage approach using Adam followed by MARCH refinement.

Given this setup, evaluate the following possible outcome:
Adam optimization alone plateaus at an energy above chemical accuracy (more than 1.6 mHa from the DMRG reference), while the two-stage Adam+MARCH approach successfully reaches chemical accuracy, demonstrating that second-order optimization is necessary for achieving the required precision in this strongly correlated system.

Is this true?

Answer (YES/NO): YES